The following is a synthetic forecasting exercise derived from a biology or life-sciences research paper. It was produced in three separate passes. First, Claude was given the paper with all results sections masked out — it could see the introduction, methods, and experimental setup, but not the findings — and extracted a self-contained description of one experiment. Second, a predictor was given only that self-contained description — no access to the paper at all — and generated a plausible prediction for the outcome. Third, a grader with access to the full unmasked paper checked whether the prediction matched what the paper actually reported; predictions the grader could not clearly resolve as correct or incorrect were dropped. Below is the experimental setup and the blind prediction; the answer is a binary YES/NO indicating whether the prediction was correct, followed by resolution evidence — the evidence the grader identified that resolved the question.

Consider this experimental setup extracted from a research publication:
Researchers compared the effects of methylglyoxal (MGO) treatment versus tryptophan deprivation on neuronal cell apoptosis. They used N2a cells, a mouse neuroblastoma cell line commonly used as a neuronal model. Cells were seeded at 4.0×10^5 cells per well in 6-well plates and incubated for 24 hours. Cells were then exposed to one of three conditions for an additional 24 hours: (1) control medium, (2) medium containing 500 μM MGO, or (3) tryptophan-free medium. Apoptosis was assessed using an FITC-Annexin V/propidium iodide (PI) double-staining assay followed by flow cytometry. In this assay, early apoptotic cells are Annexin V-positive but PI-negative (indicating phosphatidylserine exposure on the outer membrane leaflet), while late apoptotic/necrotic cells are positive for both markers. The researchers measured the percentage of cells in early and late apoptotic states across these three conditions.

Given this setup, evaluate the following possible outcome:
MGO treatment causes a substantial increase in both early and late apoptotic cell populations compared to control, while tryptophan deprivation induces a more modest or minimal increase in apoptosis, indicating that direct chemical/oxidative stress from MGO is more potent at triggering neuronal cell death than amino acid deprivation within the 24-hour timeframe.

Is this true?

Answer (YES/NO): NO